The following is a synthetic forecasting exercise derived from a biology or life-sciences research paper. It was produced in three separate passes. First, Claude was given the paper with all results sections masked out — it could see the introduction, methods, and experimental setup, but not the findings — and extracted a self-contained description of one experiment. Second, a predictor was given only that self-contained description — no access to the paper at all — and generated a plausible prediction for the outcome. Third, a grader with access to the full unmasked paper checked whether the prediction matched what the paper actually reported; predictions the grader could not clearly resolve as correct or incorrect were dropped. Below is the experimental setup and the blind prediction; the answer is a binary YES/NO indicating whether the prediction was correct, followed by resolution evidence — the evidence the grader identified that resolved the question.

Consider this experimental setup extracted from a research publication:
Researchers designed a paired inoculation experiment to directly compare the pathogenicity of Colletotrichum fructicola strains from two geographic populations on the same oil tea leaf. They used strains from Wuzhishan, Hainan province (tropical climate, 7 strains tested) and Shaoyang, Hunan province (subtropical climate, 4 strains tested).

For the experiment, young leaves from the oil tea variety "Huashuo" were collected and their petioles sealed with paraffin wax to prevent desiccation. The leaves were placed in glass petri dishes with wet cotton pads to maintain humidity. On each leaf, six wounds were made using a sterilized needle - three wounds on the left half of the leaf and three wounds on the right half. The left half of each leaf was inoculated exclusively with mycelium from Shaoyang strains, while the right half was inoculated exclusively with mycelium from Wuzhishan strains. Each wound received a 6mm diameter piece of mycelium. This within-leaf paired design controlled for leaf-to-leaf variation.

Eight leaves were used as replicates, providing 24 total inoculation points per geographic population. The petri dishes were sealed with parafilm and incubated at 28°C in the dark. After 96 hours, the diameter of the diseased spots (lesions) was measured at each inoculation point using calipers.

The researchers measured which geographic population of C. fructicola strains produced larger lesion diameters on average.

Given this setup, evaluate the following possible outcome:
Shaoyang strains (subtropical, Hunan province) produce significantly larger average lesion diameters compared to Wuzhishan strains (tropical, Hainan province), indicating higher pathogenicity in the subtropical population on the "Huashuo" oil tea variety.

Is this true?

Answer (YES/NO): NO